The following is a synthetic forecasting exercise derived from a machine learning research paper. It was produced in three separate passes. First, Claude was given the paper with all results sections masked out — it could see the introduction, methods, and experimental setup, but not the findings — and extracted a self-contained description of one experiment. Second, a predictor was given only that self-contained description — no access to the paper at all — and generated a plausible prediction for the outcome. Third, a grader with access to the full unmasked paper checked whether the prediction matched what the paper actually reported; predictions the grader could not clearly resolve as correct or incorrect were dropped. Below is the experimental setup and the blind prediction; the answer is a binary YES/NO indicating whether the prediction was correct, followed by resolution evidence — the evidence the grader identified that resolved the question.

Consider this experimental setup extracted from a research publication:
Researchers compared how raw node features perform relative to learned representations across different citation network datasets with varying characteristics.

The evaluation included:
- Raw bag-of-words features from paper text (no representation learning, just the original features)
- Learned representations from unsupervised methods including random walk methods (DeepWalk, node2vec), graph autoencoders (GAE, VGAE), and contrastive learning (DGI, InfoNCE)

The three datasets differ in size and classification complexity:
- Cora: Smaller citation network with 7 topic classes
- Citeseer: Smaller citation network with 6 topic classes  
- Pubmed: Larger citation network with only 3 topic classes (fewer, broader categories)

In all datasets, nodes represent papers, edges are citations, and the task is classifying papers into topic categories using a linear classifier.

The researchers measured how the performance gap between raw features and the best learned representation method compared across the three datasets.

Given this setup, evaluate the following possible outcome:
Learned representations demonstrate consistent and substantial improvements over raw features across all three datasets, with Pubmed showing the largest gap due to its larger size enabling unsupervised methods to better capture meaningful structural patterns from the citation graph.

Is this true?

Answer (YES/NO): NO